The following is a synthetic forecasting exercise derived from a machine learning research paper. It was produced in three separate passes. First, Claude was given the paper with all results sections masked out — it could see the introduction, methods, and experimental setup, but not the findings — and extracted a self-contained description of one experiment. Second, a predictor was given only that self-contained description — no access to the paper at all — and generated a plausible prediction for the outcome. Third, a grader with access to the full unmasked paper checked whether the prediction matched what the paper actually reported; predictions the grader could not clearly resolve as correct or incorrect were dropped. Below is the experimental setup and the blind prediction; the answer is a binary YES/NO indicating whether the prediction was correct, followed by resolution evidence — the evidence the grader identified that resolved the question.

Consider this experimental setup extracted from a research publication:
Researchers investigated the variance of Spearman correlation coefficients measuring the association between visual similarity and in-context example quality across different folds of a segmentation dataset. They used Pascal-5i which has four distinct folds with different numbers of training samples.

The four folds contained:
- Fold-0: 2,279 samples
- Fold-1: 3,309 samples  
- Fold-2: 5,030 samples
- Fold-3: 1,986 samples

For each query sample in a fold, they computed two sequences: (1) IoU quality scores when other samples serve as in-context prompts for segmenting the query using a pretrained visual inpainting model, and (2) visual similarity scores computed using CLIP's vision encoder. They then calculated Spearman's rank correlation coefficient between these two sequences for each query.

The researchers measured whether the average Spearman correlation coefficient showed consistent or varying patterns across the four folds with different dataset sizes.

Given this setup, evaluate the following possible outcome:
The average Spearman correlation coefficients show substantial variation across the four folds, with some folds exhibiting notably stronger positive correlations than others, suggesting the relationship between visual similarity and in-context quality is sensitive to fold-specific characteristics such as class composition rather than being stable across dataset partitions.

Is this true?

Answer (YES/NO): NO